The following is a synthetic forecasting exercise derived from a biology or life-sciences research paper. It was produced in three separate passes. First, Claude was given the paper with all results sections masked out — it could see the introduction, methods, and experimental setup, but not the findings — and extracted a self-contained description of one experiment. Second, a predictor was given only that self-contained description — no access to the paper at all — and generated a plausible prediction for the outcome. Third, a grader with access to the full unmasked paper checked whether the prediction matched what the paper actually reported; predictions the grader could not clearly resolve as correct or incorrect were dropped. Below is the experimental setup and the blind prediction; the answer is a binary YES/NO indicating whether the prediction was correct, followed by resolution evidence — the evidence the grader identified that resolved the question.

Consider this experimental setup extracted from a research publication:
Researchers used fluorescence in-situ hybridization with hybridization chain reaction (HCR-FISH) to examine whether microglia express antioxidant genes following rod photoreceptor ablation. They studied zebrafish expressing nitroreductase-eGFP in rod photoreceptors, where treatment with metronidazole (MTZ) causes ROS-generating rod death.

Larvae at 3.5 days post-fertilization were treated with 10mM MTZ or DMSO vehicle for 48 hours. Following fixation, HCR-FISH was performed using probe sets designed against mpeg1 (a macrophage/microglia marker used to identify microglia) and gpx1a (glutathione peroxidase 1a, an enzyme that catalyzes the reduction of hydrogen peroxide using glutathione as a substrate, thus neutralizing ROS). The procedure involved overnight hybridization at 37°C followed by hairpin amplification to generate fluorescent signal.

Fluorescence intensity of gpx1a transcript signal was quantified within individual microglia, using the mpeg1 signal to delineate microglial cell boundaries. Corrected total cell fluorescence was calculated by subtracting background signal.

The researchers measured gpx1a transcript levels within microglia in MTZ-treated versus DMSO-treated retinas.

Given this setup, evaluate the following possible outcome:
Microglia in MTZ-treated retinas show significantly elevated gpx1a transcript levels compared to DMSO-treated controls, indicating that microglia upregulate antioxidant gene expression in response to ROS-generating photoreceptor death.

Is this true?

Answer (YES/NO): YES